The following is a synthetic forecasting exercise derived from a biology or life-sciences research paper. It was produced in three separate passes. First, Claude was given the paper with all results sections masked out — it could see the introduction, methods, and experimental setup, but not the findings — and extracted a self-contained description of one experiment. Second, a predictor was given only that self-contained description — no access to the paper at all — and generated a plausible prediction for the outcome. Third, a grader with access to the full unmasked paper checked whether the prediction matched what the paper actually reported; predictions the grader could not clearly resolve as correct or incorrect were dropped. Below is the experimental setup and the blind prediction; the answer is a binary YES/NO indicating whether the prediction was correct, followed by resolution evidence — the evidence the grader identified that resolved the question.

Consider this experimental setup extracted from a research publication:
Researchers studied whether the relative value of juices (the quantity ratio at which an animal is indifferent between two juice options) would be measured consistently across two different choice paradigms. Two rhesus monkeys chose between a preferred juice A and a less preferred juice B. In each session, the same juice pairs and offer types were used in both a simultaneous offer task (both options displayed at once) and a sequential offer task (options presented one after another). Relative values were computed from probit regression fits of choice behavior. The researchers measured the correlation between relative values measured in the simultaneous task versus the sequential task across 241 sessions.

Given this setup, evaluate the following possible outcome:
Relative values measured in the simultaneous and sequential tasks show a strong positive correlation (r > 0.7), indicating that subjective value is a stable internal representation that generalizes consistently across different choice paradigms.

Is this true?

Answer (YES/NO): YES